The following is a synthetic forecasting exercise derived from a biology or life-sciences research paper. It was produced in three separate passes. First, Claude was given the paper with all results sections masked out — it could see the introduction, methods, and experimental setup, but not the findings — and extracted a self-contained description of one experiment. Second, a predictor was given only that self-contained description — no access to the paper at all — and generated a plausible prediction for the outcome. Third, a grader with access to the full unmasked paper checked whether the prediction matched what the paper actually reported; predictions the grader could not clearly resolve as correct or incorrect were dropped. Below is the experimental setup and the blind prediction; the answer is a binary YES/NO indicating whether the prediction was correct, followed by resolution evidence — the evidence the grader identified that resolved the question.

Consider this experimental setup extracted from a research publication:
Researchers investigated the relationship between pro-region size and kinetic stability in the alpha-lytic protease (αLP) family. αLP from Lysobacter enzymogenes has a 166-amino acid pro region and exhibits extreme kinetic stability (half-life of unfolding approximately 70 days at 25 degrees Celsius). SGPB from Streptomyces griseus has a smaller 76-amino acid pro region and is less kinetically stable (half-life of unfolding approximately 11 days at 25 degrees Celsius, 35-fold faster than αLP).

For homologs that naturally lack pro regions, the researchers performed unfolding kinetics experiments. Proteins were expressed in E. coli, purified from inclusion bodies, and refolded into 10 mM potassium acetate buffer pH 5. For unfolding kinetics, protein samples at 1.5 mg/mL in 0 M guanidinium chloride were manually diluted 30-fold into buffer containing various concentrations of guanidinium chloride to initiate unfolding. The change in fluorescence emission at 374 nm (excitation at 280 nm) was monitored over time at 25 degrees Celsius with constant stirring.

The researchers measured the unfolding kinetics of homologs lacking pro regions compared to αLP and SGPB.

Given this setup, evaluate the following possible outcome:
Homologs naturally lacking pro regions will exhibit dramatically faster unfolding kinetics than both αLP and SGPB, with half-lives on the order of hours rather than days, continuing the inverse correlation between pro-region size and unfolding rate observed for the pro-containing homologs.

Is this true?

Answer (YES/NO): NO